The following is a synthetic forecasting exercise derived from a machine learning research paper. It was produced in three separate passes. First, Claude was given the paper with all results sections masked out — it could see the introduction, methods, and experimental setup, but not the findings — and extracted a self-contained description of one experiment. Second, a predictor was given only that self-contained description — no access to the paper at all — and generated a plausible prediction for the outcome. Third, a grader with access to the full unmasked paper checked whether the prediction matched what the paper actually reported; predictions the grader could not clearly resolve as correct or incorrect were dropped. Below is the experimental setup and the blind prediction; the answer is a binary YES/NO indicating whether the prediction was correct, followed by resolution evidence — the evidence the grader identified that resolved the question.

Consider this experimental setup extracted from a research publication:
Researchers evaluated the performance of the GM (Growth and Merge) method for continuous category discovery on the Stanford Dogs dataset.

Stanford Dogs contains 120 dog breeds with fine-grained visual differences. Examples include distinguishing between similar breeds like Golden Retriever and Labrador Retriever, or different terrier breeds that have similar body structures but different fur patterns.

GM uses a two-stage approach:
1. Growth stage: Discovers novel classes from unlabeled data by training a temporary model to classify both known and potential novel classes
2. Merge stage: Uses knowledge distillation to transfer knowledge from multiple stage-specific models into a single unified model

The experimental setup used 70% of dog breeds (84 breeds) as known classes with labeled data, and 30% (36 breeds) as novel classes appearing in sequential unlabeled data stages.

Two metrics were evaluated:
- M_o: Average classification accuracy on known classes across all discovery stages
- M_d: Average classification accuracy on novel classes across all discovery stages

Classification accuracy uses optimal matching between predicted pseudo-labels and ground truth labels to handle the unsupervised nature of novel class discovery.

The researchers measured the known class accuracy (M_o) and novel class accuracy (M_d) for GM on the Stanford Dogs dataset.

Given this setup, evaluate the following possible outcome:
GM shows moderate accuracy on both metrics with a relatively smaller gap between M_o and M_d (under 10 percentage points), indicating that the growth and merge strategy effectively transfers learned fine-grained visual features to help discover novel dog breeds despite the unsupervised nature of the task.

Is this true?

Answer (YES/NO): NO